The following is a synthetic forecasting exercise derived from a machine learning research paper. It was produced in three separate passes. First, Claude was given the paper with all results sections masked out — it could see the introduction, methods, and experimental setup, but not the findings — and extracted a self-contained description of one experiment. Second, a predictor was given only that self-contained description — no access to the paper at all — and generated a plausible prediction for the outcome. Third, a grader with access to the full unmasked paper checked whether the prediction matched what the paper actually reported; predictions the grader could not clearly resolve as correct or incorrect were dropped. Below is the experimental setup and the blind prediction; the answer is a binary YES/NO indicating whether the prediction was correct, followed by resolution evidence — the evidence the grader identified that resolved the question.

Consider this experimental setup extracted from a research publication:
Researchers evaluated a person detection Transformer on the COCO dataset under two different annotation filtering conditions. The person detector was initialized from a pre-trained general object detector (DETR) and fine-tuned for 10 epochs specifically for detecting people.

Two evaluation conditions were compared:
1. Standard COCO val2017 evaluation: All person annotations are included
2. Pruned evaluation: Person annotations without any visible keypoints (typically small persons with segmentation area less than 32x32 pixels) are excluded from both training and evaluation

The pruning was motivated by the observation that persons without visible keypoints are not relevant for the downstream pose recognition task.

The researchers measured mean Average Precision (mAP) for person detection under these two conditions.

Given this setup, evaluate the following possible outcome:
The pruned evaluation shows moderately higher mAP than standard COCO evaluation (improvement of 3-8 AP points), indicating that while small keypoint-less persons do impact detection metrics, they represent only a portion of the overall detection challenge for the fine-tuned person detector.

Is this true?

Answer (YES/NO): NO